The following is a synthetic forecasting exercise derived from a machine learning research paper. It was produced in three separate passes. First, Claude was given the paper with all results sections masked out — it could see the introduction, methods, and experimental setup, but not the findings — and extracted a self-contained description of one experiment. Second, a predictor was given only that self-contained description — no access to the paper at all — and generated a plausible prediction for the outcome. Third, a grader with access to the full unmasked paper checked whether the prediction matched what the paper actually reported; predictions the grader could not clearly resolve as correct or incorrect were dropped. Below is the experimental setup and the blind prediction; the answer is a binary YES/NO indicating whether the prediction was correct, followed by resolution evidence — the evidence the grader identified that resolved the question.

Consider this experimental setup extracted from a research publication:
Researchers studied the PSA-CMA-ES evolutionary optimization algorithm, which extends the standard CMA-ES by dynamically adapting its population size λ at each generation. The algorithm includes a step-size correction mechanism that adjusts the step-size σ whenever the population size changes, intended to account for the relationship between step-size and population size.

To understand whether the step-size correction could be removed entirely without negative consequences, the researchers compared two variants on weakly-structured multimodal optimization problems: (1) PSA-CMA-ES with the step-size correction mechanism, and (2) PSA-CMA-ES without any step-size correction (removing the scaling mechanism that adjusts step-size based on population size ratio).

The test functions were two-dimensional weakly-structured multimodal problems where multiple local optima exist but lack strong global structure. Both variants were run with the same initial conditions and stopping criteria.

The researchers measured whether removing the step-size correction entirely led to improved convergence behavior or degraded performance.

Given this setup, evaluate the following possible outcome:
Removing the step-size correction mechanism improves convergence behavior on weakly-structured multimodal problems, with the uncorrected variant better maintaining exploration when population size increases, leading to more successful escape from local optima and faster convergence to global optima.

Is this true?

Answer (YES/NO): NO